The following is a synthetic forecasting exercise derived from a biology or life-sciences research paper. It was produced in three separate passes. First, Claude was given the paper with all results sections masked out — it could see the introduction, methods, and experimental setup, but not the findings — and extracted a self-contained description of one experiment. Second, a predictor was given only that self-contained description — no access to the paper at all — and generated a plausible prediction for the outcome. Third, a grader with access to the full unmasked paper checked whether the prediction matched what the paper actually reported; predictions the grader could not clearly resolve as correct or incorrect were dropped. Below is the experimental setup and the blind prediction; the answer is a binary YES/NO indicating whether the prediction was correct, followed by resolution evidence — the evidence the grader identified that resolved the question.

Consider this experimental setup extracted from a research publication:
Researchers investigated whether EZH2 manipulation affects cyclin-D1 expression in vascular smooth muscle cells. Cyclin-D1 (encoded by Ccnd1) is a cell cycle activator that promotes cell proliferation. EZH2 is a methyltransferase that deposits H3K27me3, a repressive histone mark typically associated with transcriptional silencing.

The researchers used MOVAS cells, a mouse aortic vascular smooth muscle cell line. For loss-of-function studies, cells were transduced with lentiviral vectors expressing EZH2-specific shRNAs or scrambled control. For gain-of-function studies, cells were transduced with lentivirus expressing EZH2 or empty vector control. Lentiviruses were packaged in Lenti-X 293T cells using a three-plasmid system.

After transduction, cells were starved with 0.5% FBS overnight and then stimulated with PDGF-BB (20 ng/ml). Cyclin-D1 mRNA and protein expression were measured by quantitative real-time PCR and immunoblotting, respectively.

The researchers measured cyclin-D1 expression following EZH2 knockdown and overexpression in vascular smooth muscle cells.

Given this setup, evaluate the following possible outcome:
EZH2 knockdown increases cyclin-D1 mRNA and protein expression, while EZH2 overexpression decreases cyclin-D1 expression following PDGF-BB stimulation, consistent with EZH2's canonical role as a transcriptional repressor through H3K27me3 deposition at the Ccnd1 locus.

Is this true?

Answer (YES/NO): NO